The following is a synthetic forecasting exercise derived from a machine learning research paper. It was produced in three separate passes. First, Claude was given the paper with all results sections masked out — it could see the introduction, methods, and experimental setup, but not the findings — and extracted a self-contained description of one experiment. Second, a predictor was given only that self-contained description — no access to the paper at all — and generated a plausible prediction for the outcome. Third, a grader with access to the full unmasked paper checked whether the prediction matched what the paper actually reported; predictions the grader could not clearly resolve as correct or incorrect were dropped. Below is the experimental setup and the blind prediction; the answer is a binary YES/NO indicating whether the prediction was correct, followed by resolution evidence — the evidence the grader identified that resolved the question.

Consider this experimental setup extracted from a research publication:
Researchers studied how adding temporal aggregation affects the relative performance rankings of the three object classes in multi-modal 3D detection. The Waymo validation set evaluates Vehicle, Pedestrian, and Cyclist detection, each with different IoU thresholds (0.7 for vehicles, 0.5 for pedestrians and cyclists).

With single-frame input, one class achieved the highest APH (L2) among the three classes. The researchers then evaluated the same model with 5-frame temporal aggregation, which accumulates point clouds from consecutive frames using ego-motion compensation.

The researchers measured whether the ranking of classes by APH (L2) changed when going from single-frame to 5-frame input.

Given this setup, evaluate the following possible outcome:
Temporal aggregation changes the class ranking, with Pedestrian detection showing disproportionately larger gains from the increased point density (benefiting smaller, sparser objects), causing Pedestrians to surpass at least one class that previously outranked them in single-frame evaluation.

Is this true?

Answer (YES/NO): YES